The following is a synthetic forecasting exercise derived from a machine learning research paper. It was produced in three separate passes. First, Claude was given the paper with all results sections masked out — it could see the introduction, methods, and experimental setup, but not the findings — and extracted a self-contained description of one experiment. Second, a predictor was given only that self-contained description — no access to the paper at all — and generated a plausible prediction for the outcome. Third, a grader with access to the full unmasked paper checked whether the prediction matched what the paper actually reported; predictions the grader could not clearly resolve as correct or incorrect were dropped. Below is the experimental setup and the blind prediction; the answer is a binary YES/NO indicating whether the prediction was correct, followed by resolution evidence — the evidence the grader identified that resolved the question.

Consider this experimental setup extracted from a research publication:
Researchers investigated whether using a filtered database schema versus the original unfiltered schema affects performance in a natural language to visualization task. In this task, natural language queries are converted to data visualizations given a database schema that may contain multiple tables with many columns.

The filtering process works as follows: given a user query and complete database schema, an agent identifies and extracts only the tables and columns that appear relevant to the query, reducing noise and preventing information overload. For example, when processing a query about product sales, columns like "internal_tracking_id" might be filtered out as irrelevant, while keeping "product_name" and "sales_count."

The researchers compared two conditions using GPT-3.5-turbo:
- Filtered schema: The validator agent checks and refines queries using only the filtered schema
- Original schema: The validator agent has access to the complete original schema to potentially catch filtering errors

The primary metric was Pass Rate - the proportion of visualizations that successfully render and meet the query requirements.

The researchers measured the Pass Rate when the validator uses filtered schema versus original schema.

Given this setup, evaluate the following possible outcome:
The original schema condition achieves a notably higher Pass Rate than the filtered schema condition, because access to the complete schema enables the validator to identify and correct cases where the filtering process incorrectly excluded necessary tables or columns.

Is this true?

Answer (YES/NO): NO